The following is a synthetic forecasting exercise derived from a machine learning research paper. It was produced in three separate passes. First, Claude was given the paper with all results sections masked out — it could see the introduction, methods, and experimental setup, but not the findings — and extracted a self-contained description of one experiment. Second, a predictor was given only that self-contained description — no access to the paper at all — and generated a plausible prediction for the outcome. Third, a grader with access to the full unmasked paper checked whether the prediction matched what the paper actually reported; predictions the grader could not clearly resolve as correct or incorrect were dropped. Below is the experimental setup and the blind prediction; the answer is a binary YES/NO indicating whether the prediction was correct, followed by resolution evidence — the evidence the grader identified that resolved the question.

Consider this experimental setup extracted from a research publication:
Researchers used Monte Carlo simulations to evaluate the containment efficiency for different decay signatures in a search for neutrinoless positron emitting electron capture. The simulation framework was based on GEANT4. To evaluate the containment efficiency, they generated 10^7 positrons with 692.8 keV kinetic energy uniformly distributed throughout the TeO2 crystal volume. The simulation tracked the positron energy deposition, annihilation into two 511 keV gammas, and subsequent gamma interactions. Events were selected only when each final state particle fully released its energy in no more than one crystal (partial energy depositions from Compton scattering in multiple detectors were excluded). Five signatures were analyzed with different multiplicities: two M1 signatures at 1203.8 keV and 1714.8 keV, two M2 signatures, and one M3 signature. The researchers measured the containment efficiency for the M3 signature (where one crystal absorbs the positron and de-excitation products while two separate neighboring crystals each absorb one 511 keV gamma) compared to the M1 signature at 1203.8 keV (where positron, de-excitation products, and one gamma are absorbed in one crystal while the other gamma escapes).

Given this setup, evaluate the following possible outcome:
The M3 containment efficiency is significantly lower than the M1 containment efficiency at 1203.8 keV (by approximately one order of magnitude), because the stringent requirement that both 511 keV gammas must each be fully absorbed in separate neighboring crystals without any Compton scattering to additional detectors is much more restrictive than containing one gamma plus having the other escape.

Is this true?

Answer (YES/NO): NO